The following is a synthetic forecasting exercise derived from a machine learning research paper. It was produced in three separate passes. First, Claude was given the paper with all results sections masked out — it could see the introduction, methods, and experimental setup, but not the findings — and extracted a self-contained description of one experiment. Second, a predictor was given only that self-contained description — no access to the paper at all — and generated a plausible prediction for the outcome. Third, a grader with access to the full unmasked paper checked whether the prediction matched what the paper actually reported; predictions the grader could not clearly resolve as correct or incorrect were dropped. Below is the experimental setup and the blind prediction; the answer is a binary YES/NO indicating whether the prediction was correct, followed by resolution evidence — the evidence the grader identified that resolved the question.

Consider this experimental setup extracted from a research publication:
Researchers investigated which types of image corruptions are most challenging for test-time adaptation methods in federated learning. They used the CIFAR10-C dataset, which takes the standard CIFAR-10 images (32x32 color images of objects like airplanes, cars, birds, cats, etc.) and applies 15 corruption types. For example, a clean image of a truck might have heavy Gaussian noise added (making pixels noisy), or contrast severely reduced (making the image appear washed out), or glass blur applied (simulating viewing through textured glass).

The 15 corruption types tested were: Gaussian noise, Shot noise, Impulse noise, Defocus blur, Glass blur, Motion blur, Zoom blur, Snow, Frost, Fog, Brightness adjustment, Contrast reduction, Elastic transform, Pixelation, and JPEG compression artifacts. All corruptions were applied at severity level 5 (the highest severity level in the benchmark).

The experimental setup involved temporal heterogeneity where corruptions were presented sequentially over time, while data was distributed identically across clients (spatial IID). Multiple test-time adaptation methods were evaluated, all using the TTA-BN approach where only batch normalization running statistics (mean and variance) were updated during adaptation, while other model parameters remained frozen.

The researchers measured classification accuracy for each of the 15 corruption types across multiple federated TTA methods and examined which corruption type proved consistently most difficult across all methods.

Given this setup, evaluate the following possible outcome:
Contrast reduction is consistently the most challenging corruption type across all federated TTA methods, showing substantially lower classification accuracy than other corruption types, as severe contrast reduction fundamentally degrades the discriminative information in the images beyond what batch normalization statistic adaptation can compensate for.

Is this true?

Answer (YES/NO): YES